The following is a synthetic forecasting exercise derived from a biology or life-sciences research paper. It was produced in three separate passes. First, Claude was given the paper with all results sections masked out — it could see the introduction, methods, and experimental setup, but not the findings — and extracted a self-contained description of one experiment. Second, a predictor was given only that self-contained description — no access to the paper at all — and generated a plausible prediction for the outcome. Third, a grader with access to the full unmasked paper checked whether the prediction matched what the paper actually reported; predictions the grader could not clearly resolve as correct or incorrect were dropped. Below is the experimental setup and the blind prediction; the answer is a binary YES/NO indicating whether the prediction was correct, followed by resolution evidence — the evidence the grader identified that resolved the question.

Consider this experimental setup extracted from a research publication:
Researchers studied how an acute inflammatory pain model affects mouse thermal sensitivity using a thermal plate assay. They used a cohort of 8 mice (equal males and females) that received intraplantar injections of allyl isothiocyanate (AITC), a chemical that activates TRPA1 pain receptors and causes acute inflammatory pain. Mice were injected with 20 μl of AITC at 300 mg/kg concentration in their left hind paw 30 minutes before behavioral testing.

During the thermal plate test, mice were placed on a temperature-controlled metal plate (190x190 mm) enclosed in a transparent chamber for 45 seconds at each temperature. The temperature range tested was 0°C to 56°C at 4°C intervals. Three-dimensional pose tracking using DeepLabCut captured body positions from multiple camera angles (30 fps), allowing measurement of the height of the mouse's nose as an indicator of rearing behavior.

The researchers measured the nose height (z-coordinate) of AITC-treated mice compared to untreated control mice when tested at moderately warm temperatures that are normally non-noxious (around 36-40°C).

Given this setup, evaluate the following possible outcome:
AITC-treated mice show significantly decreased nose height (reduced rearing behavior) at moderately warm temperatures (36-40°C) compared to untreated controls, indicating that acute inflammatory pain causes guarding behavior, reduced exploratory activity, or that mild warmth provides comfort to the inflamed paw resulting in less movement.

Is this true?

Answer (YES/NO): YES